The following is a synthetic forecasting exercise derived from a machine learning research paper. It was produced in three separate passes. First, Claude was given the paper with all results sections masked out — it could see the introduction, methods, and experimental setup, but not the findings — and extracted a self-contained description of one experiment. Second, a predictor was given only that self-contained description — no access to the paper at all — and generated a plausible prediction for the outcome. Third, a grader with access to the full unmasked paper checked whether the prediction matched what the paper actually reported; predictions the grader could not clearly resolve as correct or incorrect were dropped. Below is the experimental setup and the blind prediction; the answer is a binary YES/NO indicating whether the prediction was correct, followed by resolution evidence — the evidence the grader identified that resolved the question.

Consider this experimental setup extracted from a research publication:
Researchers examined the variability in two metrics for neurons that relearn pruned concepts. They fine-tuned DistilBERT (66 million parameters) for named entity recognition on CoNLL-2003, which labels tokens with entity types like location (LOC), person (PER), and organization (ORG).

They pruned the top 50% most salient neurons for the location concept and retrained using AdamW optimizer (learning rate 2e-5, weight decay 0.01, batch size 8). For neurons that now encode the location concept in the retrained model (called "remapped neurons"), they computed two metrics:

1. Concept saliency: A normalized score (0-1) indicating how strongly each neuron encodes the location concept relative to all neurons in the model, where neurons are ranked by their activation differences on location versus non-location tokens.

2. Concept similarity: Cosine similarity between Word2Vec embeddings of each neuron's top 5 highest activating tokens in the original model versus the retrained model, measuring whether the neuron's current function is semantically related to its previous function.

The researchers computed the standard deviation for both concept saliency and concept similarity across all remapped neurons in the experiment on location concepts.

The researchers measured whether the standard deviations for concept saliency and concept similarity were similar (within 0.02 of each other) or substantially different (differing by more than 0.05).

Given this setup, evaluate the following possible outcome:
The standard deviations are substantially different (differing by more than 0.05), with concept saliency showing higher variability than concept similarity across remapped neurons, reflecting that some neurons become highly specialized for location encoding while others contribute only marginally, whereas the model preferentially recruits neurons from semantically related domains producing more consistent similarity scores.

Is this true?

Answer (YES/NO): NO